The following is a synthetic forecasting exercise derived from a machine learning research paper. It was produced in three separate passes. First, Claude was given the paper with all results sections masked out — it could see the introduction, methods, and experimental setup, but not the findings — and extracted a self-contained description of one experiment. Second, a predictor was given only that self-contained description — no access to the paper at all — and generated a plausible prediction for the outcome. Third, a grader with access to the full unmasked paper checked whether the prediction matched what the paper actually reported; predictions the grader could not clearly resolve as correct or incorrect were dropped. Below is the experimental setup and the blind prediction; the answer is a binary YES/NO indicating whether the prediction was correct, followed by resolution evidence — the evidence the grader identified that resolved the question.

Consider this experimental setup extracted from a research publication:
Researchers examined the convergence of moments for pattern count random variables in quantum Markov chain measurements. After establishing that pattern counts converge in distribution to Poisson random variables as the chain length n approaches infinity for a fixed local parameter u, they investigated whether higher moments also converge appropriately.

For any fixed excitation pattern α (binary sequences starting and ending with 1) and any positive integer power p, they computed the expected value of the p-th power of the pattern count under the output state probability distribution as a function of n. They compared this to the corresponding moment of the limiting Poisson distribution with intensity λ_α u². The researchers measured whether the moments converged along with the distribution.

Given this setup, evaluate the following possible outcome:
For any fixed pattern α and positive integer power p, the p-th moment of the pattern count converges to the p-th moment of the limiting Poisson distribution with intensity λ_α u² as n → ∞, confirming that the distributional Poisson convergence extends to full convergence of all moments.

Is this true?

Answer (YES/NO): YES